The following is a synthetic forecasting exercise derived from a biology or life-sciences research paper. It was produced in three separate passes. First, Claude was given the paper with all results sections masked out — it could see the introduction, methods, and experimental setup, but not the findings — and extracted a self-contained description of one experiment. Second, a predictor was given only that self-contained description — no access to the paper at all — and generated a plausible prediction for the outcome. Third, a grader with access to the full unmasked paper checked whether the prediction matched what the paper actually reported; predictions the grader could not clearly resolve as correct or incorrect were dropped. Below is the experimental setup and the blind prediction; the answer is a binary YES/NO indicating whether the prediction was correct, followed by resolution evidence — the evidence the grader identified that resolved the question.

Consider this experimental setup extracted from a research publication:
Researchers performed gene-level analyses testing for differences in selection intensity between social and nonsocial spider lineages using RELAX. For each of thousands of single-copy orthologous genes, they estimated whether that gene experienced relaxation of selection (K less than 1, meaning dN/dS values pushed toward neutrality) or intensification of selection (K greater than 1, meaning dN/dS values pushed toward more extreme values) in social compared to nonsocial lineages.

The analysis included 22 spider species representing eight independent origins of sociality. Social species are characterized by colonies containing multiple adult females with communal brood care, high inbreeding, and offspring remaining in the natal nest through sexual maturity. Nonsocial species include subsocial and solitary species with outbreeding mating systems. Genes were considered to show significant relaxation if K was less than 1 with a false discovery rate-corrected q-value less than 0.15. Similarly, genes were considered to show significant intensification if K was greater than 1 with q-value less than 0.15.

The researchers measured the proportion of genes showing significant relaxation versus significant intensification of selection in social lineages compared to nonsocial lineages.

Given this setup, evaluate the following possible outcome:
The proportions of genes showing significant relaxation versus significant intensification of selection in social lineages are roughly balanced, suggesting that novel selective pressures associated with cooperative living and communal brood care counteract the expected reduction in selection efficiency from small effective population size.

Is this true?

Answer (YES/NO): NO